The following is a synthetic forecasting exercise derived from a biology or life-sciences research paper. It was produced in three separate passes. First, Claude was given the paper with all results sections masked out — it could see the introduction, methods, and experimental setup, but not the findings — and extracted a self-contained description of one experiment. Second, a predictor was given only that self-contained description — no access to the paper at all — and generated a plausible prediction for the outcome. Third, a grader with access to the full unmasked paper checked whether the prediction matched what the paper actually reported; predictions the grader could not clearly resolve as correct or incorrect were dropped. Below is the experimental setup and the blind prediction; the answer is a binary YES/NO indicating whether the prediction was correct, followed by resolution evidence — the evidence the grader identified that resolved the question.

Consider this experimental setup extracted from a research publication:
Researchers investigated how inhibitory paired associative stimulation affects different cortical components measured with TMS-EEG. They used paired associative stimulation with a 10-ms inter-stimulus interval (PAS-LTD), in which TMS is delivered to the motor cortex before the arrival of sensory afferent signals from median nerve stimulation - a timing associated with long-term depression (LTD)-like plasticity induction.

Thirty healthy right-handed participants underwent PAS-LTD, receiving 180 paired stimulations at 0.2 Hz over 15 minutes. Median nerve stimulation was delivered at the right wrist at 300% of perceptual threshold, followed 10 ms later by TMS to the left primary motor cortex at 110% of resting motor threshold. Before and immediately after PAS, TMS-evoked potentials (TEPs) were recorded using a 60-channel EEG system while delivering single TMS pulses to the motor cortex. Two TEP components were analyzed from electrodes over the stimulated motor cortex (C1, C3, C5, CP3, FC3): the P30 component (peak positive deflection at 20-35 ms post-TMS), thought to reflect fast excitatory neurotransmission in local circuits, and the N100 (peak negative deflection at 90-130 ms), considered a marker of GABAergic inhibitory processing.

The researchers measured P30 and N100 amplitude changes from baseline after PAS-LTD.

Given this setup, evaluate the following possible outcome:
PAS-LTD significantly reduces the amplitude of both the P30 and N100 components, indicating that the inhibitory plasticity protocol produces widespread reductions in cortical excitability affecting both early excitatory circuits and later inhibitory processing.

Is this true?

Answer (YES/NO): NO